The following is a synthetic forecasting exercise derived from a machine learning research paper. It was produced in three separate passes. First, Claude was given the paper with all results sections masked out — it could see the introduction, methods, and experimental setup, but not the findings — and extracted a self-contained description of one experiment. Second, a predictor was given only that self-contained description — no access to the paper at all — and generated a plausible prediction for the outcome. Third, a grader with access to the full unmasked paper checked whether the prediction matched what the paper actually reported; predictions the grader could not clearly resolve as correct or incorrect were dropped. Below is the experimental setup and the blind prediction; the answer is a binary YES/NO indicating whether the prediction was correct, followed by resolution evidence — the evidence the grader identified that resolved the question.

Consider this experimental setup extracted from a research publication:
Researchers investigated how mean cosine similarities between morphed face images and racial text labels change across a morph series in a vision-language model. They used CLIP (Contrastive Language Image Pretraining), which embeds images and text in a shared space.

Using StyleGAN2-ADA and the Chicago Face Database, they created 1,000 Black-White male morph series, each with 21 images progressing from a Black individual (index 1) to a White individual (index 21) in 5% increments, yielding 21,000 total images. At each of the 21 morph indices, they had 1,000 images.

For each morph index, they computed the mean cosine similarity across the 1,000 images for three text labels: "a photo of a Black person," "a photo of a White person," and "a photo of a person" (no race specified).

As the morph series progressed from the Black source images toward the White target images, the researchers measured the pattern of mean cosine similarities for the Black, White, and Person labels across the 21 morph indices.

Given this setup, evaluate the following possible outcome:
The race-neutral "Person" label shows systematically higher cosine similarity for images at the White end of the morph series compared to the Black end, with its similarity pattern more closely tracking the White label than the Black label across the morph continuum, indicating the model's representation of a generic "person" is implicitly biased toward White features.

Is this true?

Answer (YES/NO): NO